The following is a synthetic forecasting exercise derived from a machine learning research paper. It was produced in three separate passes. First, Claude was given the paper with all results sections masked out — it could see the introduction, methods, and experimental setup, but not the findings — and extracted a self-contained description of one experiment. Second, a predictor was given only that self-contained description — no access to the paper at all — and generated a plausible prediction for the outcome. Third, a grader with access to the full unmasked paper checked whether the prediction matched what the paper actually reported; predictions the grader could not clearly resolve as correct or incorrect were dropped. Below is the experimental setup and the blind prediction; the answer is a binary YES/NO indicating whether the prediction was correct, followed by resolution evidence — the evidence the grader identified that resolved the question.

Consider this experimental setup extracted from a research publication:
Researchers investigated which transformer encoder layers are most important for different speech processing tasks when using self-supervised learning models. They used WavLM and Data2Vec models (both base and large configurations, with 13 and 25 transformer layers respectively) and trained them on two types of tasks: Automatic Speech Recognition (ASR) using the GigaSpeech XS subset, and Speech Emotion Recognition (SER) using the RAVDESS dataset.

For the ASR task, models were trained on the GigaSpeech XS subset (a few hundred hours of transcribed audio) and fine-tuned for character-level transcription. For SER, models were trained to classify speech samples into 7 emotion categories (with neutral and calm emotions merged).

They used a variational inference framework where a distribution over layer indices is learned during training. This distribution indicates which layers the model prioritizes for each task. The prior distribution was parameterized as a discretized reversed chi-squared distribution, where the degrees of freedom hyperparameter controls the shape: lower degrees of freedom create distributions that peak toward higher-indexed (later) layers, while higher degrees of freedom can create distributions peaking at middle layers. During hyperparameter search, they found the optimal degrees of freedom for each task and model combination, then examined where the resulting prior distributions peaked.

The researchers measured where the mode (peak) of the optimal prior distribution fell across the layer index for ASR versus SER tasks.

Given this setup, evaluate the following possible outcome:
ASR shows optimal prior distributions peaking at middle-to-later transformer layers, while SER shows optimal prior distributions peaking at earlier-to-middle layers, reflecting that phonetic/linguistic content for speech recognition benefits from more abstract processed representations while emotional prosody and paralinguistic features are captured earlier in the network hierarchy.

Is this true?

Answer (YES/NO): NO